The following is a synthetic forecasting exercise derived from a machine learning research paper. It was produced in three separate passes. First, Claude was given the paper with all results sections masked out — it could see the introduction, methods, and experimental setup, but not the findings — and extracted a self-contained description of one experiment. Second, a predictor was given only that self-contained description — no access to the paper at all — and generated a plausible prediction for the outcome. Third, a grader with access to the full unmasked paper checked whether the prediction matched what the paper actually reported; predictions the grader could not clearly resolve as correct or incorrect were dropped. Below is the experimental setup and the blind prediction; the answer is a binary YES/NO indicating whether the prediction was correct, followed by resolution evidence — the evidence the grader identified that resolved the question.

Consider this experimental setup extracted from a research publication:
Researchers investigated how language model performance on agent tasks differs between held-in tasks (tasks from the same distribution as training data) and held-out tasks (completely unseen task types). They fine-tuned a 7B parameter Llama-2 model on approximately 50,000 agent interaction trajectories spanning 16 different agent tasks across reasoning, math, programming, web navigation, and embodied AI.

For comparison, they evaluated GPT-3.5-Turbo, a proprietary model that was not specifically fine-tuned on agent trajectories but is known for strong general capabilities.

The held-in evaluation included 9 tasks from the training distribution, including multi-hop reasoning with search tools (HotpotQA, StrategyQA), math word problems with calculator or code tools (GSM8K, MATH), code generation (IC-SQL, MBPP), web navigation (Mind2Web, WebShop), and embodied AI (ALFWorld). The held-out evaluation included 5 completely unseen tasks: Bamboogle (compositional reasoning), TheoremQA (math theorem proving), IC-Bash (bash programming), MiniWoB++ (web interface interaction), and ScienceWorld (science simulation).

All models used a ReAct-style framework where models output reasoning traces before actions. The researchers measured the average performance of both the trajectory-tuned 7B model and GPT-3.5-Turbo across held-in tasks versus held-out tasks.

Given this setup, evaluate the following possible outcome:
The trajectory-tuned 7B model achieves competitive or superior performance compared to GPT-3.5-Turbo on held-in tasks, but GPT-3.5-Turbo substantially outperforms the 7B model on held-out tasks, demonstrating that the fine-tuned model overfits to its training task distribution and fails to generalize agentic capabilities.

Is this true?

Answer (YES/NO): NO